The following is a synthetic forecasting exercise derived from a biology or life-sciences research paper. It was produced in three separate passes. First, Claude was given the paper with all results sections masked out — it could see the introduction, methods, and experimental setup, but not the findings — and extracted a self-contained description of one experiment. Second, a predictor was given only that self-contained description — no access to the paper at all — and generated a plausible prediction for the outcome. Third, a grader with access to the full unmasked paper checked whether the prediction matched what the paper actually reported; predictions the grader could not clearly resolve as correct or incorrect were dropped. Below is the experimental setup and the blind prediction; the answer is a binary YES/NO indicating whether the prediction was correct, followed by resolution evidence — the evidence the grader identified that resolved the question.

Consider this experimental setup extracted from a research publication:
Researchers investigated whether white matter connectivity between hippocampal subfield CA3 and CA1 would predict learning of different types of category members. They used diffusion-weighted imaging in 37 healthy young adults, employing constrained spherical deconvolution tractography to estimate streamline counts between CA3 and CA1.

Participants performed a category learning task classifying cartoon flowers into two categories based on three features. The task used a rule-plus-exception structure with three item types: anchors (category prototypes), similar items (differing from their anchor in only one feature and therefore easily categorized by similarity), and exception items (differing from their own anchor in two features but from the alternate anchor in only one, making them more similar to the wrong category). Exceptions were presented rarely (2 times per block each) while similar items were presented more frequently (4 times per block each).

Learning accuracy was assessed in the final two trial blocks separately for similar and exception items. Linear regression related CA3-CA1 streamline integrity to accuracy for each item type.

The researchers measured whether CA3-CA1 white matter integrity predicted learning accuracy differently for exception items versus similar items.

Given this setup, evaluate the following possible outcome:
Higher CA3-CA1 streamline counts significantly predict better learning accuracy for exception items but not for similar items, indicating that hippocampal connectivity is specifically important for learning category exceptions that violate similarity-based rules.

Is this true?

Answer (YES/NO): YES